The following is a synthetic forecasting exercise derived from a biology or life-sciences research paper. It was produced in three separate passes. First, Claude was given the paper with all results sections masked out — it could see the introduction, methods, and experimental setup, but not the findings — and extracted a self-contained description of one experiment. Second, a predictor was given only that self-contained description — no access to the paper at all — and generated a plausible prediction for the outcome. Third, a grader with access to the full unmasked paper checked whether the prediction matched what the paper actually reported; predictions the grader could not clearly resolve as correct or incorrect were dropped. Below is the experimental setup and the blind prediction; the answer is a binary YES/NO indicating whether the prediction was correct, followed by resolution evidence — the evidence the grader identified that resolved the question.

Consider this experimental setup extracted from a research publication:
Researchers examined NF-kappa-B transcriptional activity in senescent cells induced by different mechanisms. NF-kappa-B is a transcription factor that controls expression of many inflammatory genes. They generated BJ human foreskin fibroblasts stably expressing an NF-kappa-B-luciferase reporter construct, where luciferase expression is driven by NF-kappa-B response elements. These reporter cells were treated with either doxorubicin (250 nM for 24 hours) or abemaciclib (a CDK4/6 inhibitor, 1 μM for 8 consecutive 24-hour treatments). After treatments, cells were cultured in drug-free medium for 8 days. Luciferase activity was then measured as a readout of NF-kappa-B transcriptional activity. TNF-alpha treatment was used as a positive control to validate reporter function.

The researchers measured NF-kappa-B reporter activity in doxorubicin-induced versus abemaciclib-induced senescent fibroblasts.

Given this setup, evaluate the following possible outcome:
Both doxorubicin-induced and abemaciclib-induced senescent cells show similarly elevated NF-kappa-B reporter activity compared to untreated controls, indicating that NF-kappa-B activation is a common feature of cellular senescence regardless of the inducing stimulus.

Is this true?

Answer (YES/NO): NO